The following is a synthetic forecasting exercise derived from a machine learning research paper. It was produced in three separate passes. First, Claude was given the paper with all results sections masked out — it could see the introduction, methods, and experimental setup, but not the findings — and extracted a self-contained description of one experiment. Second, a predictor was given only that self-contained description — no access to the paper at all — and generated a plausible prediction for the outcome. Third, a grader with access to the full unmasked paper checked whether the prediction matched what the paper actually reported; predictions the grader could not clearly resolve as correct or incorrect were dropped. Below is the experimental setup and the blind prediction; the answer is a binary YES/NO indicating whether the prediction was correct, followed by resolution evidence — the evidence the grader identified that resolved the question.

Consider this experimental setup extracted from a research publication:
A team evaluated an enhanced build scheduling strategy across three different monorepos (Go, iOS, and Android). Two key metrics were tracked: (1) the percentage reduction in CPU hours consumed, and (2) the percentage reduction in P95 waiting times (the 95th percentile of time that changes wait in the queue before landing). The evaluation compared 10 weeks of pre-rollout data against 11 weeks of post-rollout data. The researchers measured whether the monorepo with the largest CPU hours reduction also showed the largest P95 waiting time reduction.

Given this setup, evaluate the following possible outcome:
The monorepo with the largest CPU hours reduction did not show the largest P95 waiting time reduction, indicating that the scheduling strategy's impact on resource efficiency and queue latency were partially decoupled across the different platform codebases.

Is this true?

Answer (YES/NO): YES